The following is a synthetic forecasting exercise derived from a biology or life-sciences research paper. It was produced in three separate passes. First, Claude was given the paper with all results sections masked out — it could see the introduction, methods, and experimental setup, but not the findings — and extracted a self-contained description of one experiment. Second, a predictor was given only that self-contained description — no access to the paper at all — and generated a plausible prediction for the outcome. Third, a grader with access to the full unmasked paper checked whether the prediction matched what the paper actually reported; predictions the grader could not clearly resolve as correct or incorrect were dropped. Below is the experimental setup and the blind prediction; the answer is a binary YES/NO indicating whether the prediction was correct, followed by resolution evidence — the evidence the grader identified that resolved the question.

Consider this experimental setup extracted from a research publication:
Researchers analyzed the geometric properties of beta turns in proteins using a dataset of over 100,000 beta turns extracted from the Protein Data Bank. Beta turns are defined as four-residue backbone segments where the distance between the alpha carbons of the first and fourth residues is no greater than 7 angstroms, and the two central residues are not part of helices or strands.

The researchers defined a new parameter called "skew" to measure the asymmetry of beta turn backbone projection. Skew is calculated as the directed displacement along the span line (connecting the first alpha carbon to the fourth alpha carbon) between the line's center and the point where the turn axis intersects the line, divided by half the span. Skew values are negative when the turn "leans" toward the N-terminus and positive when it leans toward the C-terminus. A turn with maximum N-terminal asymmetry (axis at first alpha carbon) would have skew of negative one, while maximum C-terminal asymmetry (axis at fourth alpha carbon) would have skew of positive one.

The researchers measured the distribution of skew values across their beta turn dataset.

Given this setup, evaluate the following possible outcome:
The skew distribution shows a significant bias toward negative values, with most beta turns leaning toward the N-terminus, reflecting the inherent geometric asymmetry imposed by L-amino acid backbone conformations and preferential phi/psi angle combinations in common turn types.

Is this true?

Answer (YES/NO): NO